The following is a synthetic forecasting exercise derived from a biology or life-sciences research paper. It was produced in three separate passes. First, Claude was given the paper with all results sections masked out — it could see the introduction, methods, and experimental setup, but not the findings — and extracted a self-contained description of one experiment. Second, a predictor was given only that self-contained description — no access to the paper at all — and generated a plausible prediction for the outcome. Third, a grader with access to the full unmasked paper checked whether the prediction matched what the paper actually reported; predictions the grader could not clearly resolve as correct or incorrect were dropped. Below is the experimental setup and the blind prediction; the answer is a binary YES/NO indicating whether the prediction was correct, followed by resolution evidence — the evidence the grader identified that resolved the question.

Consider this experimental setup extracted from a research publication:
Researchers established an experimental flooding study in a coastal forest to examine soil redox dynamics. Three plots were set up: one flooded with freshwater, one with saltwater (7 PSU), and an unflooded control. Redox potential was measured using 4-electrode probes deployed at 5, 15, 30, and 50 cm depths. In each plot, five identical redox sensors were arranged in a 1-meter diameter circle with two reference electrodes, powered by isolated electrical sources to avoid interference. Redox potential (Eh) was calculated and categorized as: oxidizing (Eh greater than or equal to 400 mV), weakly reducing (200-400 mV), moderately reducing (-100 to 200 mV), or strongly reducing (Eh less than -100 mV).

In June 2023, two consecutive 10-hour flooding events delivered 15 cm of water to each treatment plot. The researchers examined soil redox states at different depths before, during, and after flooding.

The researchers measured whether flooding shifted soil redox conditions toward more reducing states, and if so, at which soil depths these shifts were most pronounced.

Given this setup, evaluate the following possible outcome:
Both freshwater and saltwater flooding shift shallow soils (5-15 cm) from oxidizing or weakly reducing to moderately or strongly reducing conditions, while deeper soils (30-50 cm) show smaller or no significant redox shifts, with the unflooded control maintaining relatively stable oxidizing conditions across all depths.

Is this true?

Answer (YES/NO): NO